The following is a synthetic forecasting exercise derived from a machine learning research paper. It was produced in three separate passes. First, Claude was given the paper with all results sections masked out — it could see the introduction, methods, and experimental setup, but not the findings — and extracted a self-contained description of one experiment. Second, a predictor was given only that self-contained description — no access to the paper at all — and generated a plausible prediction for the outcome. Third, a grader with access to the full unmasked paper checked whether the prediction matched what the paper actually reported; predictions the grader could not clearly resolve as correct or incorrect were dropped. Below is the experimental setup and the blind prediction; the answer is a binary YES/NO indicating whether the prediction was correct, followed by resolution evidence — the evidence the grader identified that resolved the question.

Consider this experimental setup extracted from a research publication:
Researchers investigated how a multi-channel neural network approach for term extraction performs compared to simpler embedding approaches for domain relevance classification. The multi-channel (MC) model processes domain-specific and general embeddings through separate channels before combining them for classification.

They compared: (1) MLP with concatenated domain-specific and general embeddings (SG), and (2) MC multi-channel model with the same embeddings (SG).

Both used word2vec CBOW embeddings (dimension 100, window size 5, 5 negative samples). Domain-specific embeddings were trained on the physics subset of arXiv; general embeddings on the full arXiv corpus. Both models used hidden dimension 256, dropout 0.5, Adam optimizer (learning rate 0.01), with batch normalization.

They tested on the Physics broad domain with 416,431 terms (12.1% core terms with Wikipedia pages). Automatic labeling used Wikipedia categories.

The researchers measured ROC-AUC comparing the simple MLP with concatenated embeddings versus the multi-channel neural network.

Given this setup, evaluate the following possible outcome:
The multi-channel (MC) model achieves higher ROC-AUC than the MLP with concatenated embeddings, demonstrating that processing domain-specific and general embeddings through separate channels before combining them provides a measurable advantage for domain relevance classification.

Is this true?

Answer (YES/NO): NO